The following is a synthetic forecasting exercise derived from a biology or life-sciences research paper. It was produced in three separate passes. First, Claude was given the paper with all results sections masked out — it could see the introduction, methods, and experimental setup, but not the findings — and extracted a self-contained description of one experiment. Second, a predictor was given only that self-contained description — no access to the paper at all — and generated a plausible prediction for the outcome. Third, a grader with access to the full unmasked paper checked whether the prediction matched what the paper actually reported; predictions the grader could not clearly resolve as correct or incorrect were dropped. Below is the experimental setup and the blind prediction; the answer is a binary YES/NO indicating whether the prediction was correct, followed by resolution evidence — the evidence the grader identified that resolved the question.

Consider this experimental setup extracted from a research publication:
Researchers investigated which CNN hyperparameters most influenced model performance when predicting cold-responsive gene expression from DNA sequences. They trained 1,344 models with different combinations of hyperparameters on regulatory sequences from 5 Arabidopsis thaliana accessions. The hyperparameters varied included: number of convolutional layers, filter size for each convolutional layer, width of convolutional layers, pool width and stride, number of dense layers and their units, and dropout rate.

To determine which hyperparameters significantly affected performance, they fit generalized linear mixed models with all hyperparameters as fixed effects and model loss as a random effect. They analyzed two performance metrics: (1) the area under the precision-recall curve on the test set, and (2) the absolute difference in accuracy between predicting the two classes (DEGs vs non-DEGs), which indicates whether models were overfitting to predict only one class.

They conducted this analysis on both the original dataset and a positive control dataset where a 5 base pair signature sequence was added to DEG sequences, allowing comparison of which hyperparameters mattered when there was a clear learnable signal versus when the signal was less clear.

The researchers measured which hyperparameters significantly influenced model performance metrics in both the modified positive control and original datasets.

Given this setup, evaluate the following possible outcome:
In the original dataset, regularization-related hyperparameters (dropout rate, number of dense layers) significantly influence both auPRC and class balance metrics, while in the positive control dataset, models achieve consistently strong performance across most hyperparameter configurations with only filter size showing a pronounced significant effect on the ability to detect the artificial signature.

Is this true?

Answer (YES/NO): NO